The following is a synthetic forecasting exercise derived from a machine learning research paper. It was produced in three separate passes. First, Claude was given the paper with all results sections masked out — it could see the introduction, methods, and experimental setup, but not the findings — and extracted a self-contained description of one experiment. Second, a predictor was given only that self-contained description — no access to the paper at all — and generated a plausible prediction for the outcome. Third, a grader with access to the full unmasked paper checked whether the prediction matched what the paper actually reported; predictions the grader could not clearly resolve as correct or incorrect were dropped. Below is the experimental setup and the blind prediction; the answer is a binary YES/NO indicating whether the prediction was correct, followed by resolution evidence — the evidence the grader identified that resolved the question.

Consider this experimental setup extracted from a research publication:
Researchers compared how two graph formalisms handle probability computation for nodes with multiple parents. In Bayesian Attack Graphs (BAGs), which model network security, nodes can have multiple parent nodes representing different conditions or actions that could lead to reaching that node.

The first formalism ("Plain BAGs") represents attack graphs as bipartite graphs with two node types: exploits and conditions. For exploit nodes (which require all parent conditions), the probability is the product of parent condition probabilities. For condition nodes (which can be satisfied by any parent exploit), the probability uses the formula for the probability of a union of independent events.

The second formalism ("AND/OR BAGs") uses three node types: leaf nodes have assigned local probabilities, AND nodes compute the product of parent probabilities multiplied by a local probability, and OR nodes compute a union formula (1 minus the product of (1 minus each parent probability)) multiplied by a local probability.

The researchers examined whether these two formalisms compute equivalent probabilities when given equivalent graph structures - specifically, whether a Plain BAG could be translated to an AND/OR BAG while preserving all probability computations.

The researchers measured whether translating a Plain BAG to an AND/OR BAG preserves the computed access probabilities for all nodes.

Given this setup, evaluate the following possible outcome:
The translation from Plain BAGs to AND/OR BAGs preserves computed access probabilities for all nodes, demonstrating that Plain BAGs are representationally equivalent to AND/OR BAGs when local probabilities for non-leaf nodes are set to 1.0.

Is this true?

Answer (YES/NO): NO